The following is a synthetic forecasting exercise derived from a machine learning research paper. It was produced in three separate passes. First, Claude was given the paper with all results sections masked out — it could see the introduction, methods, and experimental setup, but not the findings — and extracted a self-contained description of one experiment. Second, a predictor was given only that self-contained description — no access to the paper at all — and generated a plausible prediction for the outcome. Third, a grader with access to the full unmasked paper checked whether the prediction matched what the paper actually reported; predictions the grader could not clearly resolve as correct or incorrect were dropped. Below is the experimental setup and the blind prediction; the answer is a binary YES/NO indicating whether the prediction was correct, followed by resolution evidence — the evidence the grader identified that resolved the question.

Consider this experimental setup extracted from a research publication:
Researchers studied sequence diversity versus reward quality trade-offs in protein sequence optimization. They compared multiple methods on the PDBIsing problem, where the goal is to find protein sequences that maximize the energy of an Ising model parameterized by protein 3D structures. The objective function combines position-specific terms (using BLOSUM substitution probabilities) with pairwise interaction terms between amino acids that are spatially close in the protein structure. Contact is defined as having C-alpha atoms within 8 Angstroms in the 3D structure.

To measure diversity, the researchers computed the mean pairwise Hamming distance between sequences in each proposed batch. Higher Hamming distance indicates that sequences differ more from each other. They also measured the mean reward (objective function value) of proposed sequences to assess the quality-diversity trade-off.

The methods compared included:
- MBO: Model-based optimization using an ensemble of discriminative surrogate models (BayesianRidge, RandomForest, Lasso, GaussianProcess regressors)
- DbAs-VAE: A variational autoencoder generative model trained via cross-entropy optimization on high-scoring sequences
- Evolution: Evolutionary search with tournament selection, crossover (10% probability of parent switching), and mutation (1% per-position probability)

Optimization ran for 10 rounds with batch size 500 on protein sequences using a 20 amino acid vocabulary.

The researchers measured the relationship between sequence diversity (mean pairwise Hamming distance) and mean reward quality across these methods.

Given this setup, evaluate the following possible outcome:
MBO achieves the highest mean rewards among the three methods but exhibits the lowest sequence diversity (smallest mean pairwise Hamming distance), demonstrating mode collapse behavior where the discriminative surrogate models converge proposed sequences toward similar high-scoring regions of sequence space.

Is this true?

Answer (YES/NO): YES